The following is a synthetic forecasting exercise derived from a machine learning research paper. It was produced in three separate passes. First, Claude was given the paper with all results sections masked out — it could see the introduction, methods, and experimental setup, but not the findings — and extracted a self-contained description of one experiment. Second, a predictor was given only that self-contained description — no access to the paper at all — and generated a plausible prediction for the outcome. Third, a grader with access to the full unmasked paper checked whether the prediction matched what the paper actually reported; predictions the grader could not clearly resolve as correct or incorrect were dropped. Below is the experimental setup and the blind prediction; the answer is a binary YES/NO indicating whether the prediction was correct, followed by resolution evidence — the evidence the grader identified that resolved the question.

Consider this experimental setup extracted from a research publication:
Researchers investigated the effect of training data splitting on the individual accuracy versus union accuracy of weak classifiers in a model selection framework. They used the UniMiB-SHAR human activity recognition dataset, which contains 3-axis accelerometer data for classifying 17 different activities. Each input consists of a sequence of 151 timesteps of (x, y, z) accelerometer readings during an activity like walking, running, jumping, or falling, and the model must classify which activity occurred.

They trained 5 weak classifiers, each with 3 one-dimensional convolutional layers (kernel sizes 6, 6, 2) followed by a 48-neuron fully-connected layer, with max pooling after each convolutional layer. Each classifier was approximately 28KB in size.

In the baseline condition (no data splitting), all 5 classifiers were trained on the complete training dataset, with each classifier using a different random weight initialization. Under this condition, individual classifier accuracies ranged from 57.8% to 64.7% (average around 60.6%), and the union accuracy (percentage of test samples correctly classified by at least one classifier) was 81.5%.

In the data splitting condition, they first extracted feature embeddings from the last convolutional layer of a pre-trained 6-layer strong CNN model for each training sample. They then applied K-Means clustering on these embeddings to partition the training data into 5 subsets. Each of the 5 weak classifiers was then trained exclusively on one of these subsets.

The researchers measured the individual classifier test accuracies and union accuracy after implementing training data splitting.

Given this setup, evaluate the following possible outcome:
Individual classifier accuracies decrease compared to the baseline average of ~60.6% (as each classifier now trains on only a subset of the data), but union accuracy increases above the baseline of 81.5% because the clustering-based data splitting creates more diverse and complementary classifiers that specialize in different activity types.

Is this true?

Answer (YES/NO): YES